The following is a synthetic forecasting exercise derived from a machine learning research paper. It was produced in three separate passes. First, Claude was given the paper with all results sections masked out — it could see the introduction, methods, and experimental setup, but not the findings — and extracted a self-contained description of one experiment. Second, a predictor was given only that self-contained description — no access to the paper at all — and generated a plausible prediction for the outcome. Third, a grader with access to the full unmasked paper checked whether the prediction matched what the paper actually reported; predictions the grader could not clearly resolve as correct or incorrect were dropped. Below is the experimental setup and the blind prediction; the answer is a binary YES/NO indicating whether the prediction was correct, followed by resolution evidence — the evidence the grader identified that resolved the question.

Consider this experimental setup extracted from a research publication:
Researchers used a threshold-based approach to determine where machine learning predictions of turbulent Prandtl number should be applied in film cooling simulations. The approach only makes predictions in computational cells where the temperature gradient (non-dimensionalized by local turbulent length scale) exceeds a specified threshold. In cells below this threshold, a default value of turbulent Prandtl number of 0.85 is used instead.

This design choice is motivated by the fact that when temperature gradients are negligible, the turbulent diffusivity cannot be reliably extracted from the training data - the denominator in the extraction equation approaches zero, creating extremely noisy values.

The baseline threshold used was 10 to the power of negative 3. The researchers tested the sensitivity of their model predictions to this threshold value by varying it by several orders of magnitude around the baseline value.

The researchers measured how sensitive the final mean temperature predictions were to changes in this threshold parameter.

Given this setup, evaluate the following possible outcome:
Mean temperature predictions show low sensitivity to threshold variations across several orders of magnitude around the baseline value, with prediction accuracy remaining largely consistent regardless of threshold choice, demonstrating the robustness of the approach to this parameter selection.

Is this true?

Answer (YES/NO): YES